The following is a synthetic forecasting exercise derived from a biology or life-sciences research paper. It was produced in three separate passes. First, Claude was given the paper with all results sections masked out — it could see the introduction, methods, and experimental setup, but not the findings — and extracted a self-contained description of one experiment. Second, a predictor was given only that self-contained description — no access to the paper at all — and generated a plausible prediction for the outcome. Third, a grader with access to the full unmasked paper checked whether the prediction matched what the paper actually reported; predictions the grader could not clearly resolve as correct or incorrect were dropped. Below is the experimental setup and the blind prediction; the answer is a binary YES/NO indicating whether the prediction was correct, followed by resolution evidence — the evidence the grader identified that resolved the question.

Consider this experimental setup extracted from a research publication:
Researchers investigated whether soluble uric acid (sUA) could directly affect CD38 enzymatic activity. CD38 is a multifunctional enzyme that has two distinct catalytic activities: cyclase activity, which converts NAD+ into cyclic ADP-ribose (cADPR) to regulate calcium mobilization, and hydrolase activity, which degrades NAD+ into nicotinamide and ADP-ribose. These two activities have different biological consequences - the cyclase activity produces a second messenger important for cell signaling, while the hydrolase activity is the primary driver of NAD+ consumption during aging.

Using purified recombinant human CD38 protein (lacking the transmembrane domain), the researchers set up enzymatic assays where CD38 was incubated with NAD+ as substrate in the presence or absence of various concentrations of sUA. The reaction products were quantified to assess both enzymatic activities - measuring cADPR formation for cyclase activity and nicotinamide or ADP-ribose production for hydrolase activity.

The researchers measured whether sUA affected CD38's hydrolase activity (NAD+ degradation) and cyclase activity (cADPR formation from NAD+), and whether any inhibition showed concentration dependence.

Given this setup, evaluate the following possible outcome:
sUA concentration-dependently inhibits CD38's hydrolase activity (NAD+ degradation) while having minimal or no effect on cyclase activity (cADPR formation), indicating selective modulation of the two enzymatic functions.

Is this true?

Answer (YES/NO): NO